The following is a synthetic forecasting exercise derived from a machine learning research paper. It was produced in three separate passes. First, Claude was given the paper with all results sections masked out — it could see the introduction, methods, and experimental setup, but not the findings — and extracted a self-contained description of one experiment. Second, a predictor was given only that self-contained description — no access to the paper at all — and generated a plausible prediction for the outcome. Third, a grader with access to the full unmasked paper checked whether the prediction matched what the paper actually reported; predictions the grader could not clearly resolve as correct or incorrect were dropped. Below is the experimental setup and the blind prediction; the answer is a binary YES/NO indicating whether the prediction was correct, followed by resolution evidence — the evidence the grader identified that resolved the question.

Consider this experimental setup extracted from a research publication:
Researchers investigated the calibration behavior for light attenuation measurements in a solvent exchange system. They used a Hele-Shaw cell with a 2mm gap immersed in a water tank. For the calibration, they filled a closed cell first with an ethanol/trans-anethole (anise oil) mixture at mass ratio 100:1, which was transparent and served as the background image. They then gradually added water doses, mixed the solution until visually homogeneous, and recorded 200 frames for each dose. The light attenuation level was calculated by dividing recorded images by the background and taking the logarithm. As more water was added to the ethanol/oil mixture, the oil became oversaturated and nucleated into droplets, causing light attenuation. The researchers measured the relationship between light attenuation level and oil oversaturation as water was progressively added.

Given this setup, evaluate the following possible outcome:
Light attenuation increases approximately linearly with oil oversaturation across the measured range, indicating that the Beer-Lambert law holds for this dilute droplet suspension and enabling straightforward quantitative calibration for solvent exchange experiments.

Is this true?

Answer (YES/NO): NO